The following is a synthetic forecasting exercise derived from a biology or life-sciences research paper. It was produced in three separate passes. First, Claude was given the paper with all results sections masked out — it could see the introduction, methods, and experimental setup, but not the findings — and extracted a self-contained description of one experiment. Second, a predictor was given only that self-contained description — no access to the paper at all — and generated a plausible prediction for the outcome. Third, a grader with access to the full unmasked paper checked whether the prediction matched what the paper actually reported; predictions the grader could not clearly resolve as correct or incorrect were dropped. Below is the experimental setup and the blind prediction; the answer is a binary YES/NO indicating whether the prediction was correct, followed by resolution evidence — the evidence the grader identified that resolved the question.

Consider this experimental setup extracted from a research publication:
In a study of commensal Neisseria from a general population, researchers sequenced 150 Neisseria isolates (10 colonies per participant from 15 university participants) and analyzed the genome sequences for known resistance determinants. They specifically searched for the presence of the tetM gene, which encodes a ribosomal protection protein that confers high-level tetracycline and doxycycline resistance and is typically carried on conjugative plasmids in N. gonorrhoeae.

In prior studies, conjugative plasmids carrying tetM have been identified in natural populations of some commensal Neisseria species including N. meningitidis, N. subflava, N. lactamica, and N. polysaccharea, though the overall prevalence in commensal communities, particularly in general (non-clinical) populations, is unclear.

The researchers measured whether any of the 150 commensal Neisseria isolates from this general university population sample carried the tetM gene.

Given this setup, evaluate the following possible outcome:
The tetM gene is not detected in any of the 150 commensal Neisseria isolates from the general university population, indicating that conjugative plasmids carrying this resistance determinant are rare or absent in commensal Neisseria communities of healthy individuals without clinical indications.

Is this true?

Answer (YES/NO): NO